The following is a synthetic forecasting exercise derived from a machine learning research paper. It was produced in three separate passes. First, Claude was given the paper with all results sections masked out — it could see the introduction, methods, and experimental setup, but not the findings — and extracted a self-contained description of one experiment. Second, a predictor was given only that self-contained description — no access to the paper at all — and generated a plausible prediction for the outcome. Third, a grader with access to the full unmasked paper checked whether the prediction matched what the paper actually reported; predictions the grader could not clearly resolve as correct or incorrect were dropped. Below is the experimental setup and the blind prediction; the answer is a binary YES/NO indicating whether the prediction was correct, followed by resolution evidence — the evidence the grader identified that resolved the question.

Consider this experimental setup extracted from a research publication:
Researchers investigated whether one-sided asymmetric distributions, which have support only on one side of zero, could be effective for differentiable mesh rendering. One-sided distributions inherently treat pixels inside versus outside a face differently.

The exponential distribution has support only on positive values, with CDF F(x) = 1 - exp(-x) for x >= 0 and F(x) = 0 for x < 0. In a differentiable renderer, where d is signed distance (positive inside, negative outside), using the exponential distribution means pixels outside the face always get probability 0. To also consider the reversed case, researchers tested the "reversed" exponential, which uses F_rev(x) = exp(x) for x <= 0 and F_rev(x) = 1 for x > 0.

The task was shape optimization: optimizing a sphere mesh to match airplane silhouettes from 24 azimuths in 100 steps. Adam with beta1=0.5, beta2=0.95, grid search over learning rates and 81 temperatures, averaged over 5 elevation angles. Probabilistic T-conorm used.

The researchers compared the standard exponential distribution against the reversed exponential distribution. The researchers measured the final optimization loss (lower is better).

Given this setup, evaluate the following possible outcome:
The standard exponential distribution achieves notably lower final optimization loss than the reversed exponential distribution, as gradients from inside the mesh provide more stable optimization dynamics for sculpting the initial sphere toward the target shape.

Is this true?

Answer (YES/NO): NO